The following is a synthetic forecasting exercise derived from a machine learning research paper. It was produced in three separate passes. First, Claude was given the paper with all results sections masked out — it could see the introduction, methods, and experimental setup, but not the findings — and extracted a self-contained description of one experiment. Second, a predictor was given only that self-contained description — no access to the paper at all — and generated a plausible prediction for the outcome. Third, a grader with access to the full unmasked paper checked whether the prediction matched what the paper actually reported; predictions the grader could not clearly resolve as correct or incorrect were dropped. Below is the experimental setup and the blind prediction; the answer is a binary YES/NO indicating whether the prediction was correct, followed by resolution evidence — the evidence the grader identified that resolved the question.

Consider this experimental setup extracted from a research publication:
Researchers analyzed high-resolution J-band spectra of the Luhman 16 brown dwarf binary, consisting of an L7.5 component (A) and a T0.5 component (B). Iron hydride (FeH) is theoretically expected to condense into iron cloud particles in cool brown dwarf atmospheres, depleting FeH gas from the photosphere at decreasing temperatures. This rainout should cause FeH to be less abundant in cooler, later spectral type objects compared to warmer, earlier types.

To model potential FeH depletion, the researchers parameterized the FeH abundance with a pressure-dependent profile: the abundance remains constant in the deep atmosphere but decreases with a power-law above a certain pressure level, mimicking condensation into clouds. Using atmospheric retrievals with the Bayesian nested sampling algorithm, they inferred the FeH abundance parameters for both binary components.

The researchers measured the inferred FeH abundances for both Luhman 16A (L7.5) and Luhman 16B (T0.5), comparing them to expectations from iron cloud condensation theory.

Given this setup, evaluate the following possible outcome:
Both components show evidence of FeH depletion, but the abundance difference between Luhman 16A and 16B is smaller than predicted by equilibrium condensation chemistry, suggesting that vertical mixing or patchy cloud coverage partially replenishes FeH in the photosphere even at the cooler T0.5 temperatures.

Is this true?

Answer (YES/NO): NO